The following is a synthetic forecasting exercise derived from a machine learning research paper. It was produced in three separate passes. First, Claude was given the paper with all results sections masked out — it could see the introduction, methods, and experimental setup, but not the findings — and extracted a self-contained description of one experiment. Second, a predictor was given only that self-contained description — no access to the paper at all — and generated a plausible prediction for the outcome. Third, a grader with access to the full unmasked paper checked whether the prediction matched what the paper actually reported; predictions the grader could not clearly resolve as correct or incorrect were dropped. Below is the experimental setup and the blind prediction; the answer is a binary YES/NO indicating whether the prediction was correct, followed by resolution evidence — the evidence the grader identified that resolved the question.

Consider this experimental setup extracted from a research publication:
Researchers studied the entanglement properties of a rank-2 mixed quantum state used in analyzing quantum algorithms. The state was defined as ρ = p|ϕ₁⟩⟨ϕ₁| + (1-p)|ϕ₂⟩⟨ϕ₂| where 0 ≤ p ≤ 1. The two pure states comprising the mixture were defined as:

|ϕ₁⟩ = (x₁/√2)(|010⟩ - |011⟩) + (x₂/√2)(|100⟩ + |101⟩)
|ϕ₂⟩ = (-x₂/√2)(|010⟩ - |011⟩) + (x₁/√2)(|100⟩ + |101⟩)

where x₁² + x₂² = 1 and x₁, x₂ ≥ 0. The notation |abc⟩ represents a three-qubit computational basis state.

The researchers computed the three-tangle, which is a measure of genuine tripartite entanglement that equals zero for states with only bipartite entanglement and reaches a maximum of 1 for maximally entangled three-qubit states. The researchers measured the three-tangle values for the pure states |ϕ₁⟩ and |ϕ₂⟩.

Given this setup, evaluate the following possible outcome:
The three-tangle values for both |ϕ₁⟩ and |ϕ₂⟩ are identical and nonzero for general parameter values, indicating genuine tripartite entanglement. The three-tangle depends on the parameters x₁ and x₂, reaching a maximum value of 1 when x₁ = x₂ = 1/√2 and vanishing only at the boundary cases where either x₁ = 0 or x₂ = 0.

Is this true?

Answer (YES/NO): YES